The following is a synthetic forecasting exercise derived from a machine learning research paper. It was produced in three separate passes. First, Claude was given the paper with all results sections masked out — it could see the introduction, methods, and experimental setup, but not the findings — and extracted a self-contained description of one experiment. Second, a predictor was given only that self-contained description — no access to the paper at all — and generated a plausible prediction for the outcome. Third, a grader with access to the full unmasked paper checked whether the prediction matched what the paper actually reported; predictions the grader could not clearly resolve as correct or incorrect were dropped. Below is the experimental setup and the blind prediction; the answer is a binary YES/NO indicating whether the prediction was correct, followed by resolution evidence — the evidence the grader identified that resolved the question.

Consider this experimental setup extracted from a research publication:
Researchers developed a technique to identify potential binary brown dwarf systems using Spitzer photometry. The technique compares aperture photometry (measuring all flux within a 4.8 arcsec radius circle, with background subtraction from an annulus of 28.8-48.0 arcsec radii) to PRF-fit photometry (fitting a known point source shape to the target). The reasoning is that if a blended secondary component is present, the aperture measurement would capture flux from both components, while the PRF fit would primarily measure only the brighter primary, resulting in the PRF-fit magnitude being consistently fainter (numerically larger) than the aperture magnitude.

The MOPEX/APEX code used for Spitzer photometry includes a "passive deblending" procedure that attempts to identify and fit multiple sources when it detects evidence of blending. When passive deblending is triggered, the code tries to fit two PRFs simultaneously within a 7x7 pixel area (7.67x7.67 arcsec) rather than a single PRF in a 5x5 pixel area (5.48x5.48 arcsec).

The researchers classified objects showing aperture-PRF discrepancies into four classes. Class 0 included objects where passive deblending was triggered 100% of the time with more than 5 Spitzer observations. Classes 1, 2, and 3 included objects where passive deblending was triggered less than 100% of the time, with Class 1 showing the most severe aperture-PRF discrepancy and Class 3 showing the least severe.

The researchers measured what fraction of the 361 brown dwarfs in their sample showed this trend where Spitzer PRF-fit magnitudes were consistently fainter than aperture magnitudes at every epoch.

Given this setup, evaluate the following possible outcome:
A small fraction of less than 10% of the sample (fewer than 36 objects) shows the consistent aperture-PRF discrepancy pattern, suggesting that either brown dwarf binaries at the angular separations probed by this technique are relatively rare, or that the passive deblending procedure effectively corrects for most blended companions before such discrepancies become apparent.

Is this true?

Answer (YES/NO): NO